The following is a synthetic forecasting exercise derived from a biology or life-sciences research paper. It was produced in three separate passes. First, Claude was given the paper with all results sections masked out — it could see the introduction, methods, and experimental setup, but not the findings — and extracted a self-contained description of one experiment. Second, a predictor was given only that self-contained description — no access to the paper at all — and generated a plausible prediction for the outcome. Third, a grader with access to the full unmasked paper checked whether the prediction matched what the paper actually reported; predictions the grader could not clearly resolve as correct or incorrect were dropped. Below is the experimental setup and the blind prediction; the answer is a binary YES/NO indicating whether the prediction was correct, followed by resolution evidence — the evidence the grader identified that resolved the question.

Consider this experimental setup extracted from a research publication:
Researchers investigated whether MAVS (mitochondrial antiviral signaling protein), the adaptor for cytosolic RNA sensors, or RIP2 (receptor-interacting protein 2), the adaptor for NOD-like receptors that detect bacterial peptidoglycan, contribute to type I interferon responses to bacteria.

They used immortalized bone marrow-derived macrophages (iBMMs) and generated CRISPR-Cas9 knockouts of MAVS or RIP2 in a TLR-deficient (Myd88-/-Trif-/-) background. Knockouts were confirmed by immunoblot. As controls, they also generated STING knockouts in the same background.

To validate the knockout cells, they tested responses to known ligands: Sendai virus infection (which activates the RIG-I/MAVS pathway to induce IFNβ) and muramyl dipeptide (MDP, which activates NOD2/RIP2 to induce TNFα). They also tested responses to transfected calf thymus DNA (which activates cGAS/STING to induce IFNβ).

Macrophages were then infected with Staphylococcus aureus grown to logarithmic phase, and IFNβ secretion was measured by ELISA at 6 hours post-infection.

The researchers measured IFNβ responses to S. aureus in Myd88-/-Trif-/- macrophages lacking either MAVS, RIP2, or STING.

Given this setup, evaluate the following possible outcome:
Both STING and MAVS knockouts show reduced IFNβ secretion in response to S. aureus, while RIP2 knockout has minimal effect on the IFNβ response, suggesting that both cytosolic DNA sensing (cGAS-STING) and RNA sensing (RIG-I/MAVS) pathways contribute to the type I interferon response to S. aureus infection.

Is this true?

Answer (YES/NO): NO